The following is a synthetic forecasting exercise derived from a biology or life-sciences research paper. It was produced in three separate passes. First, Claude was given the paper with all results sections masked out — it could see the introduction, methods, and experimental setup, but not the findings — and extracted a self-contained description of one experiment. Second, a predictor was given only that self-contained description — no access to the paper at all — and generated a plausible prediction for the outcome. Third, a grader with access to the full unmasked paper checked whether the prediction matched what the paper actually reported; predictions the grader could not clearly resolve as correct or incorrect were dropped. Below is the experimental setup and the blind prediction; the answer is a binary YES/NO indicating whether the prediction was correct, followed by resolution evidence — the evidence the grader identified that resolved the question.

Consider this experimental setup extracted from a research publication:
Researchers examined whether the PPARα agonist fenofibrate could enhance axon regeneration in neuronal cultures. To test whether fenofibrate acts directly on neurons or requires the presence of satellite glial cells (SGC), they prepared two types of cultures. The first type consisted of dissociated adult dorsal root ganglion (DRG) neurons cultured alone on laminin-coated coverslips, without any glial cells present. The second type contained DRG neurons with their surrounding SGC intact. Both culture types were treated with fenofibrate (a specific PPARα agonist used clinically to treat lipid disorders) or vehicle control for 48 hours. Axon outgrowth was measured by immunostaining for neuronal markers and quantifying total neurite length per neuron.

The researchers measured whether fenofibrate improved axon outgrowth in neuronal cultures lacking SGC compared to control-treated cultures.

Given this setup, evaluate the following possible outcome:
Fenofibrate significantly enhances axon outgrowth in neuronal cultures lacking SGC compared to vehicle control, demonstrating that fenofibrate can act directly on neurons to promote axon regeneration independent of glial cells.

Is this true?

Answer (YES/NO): NO